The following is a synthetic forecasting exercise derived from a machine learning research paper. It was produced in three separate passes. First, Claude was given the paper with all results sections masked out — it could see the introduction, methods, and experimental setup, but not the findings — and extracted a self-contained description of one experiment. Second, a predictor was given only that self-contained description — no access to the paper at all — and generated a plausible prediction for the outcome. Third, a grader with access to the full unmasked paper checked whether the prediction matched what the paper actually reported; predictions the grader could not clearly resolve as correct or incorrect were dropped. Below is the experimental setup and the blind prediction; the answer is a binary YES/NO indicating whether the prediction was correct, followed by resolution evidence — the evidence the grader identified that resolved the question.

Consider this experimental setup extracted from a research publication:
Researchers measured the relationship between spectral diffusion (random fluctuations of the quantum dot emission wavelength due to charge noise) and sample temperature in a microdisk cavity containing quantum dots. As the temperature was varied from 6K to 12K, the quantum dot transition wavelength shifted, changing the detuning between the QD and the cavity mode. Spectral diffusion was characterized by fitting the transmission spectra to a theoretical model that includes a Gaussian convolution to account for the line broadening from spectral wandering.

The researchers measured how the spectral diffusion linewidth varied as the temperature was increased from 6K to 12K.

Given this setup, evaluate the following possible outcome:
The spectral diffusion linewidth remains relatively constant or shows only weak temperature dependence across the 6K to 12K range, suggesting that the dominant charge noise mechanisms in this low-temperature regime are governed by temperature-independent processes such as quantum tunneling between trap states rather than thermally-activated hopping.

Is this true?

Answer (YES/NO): NO